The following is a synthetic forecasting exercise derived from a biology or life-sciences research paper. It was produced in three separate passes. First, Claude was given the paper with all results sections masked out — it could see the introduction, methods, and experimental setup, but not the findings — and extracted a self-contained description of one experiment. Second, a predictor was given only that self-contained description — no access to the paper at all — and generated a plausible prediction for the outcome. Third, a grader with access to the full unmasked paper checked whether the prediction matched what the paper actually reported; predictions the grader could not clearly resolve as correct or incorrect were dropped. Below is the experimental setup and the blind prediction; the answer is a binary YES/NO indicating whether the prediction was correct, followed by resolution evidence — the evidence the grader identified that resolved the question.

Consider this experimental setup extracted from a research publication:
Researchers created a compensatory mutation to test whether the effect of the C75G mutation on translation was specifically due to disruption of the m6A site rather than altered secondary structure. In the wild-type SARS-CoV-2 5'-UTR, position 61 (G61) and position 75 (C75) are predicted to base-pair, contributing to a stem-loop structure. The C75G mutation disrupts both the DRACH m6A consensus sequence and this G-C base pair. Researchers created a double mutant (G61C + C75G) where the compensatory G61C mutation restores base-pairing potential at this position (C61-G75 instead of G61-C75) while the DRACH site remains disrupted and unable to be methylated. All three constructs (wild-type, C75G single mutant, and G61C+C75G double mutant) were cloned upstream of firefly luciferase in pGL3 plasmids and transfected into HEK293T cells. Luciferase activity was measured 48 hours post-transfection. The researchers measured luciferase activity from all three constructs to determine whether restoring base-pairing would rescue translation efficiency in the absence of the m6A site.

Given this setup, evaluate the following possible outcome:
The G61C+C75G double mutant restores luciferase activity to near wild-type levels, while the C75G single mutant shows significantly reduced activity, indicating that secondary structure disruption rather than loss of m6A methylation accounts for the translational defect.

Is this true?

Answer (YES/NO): NO